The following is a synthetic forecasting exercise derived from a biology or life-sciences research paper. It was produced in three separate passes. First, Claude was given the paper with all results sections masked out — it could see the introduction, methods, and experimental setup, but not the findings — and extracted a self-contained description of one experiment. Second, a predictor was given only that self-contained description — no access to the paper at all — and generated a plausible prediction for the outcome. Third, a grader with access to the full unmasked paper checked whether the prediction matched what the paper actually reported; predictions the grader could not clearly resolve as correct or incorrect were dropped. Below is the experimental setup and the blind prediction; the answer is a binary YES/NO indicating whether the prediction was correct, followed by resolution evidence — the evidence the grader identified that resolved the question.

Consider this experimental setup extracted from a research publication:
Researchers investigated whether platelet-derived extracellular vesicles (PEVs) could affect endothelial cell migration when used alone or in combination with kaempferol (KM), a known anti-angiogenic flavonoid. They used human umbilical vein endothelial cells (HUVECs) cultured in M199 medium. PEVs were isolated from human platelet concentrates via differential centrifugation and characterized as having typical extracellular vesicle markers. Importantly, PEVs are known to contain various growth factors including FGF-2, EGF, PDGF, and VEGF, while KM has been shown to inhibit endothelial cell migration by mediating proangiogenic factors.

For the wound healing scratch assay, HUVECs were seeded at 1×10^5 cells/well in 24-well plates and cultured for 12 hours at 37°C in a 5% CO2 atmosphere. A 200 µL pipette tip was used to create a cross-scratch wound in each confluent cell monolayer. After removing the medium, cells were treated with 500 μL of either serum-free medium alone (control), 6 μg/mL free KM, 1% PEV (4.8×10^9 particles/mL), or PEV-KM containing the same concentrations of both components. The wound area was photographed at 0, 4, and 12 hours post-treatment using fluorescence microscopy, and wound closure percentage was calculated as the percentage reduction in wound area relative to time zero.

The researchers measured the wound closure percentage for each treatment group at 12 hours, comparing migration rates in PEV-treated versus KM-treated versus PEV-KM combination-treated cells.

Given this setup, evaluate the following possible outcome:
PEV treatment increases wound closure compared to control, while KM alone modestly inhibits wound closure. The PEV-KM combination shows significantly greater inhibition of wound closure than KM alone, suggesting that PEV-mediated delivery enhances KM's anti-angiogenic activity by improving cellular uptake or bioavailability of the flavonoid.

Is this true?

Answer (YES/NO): YES